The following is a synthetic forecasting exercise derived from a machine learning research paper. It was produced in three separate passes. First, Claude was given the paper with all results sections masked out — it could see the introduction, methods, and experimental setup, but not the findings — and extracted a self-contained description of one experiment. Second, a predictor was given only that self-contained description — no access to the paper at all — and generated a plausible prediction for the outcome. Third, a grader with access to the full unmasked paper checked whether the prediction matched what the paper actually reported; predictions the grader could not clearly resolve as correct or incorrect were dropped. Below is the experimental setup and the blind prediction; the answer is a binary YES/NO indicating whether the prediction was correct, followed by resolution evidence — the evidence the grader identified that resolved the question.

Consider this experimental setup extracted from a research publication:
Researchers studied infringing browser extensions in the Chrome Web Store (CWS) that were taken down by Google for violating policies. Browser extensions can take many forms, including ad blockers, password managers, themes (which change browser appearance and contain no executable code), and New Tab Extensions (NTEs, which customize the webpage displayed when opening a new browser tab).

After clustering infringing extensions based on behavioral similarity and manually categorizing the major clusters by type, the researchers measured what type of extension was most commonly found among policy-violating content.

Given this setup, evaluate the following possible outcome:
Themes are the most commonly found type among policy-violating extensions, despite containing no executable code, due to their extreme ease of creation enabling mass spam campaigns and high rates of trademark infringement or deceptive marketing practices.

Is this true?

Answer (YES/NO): NO